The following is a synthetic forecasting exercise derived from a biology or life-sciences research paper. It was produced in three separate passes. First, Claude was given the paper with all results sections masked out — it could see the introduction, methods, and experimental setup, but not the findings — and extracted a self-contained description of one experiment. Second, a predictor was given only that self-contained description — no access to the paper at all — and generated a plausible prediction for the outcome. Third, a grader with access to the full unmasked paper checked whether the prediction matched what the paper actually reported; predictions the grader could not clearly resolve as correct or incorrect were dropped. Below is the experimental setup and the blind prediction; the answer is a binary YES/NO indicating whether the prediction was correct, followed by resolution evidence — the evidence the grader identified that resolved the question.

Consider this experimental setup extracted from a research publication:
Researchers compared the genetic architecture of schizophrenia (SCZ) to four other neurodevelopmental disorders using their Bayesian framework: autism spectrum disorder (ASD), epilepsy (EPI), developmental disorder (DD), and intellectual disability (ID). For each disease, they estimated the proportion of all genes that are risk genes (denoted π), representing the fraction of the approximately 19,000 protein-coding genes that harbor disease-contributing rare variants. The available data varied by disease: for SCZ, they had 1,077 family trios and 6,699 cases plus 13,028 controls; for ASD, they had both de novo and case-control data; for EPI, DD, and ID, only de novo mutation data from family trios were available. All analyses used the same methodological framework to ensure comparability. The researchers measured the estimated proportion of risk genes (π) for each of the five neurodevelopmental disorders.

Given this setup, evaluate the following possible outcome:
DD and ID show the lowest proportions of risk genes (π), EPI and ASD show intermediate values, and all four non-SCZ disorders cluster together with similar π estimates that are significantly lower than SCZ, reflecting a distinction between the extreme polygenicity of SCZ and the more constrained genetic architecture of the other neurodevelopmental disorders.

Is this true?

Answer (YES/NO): NO